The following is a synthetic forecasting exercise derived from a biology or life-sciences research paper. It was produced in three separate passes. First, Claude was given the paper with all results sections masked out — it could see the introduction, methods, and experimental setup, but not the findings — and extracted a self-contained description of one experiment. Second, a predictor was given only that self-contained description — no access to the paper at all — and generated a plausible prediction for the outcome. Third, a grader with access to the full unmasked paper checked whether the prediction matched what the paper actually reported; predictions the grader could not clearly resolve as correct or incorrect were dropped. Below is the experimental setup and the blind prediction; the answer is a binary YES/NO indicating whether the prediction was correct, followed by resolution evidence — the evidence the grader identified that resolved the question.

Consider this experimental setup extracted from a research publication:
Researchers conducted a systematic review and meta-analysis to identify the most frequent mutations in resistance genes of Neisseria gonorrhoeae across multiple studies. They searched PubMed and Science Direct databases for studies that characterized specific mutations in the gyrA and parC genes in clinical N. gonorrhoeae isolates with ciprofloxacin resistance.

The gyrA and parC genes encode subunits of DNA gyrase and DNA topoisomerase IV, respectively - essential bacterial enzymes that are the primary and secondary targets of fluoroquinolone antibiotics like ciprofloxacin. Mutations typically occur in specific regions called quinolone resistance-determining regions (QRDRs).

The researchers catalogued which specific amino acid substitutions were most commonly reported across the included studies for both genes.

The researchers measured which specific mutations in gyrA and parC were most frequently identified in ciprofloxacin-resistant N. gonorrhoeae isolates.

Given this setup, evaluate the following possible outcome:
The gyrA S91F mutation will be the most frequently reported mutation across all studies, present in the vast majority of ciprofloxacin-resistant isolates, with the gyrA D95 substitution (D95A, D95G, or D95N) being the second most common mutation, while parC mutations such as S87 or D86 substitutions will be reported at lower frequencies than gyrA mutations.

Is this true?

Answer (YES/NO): YES